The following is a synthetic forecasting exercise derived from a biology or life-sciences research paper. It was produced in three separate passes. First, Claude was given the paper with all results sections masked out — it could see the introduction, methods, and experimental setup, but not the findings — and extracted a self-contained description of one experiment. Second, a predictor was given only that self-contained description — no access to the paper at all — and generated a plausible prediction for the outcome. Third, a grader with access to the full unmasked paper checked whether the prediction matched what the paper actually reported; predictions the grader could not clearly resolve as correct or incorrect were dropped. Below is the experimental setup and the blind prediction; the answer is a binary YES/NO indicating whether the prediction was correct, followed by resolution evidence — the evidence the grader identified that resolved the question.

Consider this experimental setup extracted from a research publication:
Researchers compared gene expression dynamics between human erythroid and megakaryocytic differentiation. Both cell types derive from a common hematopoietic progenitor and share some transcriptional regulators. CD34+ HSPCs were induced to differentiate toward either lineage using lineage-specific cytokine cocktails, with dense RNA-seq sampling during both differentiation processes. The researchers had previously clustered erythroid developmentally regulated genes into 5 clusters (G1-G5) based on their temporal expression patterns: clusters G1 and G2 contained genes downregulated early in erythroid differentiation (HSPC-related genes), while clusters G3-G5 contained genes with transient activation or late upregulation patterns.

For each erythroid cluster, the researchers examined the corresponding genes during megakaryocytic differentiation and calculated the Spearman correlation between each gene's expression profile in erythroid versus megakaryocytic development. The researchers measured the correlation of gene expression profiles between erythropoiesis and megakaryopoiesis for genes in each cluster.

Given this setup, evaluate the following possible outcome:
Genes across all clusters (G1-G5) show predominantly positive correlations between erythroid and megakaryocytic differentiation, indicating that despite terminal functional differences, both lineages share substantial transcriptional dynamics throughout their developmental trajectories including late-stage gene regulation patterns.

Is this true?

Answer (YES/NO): NO